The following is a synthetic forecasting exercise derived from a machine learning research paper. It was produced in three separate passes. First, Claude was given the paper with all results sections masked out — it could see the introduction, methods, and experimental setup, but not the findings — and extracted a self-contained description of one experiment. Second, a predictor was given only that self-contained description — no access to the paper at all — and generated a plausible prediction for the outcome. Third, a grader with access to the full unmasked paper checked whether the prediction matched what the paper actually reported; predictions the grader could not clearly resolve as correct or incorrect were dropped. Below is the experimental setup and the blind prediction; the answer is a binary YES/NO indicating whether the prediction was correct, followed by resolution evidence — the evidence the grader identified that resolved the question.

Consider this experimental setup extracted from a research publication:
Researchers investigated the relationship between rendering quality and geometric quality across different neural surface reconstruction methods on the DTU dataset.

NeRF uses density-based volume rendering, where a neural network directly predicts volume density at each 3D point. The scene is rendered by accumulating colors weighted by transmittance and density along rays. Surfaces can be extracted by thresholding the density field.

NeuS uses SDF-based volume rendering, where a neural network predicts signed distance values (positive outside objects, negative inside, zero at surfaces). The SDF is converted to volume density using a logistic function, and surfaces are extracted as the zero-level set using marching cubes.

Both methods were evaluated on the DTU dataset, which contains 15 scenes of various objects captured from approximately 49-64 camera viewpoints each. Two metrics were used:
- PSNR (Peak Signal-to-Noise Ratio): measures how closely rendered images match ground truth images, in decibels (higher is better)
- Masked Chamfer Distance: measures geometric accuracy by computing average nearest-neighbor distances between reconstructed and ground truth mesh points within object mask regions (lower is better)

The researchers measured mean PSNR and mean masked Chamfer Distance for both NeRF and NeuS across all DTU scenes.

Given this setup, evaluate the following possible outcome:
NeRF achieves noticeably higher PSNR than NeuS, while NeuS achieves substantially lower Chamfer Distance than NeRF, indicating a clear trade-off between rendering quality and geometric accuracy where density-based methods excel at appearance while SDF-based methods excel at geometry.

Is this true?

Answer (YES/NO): YES